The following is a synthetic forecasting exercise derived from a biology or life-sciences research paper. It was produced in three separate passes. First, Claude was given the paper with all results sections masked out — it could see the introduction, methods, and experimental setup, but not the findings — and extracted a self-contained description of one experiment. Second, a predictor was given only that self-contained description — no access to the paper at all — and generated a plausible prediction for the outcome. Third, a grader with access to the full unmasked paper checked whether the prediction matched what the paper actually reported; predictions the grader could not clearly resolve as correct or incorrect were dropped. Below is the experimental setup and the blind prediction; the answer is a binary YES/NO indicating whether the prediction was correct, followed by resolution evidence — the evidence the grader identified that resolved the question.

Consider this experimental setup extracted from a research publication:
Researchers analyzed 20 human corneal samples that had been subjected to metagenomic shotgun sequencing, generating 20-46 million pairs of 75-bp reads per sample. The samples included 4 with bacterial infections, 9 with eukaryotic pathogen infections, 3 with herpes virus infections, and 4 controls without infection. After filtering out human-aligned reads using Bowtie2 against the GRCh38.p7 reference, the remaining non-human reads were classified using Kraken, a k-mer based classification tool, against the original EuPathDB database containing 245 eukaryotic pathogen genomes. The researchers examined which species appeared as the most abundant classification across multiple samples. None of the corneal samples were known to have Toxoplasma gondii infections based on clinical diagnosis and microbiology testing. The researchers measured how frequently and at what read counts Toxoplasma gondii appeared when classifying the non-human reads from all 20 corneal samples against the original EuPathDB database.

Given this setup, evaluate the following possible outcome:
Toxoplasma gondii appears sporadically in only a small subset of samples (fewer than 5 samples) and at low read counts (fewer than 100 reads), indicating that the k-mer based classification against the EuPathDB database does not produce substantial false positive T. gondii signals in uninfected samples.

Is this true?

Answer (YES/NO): NO